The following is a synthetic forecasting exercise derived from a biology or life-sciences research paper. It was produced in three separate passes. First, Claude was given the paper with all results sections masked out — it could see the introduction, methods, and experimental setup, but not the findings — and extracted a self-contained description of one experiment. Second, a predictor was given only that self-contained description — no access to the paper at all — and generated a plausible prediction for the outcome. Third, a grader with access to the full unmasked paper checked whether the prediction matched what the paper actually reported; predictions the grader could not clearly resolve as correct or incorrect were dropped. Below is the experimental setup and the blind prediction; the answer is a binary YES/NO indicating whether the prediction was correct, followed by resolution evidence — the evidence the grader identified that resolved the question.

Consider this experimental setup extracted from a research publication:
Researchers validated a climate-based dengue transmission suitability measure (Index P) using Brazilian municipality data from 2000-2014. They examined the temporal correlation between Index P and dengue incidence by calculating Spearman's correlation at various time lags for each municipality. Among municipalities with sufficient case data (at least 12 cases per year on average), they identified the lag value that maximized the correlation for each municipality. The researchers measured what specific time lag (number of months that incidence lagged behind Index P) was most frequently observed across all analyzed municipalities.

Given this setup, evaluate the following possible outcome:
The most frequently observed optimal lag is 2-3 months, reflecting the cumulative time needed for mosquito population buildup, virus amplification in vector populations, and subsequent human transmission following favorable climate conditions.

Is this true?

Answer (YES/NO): YES